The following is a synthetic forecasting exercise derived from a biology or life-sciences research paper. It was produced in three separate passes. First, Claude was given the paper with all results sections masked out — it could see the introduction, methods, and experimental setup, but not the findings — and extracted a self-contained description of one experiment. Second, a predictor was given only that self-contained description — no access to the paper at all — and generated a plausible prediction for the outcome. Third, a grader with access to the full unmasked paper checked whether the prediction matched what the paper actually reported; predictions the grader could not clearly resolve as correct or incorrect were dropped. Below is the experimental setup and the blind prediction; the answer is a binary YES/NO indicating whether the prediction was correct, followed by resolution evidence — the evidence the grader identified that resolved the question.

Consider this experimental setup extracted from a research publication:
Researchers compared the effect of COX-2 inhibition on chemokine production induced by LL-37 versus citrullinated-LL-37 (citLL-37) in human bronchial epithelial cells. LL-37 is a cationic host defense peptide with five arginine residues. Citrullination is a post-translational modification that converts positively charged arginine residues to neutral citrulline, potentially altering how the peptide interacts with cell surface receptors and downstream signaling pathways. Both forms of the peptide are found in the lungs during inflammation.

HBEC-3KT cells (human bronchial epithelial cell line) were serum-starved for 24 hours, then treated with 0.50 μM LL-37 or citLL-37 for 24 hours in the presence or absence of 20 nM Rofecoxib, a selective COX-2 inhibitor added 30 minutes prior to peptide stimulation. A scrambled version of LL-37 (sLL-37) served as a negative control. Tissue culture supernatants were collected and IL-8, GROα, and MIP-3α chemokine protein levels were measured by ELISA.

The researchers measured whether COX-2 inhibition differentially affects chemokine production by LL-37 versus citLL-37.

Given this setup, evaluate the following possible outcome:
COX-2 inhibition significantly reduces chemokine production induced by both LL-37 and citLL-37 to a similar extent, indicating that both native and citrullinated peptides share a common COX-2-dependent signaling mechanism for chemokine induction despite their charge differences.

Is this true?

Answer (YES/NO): NO